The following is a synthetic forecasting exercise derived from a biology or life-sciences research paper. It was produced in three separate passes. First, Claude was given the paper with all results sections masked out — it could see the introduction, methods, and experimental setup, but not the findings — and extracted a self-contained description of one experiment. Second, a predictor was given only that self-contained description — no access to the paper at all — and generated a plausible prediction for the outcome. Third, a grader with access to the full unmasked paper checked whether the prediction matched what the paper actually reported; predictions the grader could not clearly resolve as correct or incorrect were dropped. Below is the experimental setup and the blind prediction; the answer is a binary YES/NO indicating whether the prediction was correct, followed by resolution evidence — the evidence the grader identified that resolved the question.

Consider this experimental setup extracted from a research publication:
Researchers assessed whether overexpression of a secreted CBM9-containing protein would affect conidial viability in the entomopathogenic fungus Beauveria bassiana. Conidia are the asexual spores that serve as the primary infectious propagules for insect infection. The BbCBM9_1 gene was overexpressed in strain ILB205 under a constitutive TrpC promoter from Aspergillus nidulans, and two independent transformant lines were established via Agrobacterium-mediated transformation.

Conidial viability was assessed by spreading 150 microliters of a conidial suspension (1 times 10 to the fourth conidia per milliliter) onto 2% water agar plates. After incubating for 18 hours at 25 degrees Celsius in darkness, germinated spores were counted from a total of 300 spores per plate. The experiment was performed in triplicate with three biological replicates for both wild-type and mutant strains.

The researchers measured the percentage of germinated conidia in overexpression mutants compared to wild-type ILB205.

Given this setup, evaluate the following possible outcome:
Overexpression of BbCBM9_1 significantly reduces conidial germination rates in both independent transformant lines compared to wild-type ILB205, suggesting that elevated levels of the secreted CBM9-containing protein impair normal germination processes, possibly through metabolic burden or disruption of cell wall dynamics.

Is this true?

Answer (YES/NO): NO